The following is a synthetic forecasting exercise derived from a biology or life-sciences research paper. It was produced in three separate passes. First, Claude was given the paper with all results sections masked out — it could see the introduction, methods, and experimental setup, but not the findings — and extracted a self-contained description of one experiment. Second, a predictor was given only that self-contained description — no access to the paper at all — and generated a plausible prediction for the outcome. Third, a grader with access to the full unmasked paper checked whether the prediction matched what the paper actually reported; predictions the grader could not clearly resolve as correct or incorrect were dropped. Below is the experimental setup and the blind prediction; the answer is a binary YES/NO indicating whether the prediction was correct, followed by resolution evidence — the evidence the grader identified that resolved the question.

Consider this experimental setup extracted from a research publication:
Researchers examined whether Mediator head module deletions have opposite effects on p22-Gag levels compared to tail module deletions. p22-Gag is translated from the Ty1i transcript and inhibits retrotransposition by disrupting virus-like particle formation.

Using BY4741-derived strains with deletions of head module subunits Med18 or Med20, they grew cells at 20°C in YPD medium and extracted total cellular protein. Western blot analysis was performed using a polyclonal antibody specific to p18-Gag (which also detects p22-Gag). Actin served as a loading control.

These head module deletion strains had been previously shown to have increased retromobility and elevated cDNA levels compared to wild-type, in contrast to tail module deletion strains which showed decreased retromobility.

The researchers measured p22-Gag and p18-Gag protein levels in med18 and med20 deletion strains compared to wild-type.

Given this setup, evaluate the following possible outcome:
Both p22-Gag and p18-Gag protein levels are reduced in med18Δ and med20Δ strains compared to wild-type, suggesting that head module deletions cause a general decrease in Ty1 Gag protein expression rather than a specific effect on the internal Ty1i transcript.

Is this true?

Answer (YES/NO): NO